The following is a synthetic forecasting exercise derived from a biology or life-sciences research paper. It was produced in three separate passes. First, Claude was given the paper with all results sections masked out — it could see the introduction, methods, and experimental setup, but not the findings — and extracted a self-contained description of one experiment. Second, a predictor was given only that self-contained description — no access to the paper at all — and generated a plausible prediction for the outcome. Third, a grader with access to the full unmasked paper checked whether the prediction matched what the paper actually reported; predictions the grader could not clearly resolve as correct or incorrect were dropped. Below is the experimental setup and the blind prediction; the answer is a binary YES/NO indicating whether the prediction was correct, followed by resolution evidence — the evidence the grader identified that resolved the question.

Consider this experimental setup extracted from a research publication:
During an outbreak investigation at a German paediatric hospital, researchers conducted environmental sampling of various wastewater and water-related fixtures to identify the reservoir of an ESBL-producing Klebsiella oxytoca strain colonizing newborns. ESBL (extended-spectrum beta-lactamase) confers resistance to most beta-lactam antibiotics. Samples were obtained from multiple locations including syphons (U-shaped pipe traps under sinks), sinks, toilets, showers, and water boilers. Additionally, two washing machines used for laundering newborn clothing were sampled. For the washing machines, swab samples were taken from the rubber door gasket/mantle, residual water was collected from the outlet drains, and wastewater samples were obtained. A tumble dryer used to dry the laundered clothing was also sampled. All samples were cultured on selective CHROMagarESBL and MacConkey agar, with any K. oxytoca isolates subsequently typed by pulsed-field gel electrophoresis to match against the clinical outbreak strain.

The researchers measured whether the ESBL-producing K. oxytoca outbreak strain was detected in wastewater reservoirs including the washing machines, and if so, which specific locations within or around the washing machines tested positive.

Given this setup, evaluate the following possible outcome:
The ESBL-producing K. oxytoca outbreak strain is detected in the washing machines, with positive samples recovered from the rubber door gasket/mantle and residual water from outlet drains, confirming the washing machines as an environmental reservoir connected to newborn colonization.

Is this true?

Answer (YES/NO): NO